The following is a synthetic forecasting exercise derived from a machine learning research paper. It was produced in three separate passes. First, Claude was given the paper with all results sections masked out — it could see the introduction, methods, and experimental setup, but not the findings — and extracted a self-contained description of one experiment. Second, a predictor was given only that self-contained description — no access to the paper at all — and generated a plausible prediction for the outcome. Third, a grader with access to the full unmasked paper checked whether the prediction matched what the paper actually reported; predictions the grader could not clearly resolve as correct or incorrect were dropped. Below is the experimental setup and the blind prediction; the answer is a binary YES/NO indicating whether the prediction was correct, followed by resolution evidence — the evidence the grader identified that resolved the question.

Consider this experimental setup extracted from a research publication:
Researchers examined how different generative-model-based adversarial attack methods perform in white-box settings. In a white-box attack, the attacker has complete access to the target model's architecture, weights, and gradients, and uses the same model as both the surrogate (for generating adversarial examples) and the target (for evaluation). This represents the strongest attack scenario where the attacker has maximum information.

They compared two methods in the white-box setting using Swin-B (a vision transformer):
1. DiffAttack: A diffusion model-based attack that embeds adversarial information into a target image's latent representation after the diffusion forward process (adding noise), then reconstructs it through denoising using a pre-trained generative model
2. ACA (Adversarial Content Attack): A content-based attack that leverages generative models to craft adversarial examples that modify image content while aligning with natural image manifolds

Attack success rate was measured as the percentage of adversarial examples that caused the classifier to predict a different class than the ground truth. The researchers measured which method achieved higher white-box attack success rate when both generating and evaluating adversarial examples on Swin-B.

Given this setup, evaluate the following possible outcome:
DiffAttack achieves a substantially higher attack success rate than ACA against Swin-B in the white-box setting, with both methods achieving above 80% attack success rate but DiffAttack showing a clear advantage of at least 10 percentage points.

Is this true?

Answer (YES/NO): NO